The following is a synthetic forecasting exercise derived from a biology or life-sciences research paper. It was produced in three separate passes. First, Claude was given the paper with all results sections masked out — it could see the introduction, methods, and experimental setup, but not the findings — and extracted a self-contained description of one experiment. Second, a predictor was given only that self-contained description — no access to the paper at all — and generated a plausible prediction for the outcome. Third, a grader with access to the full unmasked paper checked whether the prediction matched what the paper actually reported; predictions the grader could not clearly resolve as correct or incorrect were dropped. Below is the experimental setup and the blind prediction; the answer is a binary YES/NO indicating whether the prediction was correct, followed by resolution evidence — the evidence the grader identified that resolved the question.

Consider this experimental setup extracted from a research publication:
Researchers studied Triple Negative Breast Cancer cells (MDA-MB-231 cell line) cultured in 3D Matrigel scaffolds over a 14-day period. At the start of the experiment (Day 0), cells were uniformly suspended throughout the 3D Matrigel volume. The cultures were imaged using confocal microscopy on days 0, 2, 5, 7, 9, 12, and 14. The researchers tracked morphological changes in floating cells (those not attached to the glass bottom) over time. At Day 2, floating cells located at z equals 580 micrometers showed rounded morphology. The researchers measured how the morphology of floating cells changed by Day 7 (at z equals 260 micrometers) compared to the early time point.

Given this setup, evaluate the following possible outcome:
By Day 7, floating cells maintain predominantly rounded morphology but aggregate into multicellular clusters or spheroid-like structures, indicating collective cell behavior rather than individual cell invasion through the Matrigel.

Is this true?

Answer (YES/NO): NO